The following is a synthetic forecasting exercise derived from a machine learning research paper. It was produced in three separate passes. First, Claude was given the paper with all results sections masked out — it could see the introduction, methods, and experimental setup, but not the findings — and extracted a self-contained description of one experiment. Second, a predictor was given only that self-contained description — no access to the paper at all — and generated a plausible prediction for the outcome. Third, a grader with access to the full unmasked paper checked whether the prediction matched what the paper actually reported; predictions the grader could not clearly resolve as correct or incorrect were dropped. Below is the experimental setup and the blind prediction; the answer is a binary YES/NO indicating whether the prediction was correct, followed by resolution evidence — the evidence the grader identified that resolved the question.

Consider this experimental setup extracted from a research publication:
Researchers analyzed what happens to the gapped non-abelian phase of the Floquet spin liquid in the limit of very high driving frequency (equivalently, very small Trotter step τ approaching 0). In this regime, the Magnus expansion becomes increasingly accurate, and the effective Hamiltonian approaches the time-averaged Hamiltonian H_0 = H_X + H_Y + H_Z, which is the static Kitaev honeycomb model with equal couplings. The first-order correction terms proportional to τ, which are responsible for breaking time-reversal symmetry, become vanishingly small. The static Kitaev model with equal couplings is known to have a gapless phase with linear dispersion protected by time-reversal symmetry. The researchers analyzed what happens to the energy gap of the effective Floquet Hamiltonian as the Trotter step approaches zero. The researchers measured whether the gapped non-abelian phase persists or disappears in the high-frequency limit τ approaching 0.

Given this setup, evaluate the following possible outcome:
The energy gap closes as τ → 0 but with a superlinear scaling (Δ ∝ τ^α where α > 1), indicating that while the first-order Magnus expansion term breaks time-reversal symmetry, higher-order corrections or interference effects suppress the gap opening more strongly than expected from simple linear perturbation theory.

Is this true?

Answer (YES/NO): NO